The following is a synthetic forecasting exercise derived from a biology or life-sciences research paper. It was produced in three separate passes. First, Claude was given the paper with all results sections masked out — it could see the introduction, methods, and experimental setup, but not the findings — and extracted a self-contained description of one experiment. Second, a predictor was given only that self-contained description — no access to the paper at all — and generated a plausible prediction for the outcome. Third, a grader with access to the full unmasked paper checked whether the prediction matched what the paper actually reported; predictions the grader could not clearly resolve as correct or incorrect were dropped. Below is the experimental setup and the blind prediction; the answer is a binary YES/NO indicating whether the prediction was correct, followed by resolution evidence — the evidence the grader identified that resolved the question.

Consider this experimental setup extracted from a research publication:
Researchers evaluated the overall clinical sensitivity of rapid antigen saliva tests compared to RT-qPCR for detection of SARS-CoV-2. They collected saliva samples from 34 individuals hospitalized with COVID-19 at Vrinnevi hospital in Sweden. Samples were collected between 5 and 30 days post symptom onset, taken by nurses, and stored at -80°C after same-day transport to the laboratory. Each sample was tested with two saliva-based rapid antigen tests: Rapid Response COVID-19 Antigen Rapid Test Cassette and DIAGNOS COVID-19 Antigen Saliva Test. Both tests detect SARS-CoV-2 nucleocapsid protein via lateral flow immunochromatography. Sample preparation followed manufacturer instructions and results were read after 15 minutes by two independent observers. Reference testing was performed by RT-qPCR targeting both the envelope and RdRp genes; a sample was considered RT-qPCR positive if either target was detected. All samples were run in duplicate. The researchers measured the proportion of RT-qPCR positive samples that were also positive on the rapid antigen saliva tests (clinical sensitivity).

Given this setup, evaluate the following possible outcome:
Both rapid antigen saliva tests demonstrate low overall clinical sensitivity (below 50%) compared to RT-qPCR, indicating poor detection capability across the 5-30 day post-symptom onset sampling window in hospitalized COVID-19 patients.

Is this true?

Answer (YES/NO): YES